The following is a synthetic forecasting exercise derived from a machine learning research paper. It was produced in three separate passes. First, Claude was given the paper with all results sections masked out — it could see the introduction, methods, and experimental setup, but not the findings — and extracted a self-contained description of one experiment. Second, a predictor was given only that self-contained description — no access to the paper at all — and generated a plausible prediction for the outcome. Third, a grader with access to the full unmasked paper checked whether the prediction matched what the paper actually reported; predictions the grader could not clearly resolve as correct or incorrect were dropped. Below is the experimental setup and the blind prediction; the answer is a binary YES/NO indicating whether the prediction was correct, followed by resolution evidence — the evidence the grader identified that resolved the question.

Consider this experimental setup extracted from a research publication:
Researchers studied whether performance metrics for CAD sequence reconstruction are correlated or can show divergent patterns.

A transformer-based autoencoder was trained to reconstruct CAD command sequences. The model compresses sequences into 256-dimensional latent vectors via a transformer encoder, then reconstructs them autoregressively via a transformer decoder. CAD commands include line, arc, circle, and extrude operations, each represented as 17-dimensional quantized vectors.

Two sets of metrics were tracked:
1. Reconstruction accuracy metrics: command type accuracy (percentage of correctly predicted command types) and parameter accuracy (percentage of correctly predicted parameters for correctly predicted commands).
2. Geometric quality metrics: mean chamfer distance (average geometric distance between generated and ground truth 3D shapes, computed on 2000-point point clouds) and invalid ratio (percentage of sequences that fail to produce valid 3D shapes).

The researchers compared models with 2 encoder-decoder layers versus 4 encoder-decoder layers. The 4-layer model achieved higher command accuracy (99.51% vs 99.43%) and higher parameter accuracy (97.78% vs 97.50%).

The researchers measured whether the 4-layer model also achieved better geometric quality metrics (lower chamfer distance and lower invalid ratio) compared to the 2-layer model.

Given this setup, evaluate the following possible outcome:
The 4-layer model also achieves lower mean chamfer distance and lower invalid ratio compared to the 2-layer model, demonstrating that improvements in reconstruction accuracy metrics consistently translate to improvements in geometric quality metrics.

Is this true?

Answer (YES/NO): NO